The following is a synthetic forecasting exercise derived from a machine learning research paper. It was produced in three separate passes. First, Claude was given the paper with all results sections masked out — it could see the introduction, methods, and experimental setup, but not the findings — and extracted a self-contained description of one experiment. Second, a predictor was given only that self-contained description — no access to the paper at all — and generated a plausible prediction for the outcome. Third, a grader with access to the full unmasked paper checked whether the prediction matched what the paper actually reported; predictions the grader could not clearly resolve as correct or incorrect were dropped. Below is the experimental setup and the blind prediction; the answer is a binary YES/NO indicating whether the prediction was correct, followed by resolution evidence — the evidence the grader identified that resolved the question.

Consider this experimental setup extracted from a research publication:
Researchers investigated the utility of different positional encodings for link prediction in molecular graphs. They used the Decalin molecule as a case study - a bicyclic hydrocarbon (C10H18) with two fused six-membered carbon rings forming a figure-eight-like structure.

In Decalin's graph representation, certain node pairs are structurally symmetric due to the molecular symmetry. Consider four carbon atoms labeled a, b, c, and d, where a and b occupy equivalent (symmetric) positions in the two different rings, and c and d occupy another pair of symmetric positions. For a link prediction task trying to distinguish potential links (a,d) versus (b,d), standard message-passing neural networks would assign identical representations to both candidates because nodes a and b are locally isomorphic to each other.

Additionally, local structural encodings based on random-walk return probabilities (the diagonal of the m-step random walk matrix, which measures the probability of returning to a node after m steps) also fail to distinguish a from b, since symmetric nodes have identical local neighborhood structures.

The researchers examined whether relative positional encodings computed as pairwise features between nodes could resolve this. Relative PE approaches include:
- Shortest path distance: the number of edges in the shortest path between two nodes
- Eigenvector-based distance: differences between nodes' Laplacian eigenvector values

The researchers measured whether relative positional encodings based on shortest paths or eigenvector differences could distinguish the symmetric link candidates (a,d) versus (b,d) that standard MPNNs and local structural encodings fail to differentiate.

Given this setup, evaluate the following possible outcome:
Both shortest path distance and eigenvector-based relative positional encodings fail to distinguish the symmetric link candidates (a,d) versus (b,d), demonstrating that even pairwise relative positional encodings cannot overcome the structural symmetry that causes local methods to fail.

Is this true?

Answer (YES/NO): NO